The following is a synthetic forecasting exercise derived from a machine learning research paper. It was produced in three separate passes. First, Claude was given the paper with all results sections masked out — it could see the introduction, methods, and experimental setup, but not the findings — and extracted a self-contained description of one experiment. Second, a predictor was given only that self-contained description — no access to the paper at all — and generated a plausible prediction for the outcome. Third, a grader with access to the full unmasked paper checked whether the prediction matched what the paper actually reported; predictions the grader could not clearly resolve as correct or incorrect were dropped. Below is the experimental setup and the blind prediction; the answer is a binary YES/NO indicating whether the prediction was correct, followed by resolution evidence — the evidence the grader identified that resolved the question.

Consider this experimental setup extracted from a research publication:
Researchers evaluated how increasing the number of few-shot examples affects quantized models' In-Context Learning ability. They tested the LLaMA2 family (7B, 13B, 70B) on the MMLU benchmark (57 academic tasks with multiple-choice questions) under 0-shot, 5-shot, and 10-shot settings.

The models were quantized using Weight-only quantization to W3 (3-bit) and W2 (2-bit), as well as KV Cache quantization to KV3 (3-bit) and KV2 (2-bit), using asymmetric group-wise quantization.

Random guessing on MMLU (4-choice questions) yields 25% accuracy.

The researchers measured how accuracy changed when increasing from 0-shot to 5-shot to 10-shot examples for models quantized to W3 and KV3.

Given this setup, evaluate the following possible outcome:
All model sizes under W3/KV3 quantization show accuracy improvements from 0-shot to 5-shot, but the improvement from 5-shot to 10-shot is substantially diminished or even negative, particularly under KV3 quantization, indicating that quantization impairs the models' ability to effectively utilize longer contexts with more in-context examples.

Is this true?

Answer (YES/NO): NO